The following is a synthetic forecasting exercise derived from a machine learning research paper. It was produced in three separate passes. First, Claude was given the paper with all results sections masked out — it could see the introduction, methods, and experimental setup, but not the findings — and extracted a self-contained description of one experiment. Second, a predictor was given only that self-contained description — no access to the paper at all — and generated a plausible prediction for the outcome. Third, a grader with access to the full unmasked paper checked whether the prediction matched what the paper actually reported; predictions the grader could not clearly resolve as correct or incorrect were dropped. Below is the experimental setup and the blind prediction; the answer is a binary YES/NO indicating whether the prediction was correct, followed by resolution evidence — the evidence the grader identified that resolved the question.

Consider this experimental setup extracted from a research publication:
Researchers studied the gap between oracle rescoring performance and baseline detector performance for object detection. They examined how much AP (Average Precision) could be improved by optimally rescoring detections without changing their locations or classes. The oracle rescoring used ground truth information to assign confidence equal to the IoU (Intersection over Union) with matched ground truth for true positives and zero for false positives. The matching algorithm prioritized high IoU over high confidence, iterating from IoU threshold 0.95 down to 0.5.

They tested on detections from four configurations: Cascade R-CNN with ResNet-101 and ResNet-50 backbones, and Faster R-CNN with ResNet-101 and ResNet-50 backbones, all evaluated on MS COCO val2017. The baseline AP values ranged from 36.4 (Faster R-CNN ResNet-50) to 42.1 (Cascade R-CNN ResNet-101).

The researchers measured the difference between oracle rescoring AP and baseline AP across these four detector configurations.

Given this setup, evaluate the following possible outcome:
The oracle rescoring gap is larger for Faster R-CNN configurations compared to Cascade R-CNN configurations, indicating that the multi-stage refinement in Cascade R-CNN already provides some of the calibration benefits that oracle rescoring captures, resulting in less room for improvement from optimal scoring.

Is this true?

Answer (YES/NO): YES